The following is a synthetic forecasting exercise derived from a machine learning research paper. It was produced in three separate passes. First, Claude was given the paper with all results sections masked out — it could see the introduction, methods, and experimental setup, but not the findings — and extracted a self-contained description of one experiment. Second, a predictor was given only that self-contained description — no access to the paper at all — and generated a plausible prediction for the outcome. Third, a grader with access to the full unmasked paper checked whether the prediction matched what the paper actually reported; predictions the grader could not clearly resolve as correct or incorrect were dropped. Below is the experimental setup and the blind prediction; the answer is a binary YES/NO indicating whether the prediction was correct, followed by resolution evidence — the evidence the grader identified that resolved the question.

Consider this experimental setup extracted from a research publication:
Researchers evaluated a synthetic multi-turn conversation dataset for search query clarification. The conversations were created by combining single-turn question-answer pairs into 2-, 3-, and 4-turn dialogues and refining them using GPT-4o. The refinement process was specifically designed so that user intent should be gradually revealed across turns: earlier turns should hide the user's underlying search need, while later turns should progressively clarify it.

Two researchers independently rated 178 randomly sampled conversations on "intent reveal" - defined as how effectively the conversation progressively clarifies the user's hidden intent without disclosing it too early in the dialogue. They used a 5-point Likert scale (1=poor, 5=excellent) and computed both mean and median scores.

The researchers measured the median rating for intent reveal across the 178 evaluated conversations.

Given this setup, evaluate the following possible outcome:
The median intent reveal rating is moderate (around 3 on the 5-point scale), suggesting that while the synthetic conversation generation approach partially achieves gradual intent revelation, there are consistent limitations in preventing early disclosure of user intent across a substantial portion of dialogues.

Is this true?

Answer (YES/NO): NO